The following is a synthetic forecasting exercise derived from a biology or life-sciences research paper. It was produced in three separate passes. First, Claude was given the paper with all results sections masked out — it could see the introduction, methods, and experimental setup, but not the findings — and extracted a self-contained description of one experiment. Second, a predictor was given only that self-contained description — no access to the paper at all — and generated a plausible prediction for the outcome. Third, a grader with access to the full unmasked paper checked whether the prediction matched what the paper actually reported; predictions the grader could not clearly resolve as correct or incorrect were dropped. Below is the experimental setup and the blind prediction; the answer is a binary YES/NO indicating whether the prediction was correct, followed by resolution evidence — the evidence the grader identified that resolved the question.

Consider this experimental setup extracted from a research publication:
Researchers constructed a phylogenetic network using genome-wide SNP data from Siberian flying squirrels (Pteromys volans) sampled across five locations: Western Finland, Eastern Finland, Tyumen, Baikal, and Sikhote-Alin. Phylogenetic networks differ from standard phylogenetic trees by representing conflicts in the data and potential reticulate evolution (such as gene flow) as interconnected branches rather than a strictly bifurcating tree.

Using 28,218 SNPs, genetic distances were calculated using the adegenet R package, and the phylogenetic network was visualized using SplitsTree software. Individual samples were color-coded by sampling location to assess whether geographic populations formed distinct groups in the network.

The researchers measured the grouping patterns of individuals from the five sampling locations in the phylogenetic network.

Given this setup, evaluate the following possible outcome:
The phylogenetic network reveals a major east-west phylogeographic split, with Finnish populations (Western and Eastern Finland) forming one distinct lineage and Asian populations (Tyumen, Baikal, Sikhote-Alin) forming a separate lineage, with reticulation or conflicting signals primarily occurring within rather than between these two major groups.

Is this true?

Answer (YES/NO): NO